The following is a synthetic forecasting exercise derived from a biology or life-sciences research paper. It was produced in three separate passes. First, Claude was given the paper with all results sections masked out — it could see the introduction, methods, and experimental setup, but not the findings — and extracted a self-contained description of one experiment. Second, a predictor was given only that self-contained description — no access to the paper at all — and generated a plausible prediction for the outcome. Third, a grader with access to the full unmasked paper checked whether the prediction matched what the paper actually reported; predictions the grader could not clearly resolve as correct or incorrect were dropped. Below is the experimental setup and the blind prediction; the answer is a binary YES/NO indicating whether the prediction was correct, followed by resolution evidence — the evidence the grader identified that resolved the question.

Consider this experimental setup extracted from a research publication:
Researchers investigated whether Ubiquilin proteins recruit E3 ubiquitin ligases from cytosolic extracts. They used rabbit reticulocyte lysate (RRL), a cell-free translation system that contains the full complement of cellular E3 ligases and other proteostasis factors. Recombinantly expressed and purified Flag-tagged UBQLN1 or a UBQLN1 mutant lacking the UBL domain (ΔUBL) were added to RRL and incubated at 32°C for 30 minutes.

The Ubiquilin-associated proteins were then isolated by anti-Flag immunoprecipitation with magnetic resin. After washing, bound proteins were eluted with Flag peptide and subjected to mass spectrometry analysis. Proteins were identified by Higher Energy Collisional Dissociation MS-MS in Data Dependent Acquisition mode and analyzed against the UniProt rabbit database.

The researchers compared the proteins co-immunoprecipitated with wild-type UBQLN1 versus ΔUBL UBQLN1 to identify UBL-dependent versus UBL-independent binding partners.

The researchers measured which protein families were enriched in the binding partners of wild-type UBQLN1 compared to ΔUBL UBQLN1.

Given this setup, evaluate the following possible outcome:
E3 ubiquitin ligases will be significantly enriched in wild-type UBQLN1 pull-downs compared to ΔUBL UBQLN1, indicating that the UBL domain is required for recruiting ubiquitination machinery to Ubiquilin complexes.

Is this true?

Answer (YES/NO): NO